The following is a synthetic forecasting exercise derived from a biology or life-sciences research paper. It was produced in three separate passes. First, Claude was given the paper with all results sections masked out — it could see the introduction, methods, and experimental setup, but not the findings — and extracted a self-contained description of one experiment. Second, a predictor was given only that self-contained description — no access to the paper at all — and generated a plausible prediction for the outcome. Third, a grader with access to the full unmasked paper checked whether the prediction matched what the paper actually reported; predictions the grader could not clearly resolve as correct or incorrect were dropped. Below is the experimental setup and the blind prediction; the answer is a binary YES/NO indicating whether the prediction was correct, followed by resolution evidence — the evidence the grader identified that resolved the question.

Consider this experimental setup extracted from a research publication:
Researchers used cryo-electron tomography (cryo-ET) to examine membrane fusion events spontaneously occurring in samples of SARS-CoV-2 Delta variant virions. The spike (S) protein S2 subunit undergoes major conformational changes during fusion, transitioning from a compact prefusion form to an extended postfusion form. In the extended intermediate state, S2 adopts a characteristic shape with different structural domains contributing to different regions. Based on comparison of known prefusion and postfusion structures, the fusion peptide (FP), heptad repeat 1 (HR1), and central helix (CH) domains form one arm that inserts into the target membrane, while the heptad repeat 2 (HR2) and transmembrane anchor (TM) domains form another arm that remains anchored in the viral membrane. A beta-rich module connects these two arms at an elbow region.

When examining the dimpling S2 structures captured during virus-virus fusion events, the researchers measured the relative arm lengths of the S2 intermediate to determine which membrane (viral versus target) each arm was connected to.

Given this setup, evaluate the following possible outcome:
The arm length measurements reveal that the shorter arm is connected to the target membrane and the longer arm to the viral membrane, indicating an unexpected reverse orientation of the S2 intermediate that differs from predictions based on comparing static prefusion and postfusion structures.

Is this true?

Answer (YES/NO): NO